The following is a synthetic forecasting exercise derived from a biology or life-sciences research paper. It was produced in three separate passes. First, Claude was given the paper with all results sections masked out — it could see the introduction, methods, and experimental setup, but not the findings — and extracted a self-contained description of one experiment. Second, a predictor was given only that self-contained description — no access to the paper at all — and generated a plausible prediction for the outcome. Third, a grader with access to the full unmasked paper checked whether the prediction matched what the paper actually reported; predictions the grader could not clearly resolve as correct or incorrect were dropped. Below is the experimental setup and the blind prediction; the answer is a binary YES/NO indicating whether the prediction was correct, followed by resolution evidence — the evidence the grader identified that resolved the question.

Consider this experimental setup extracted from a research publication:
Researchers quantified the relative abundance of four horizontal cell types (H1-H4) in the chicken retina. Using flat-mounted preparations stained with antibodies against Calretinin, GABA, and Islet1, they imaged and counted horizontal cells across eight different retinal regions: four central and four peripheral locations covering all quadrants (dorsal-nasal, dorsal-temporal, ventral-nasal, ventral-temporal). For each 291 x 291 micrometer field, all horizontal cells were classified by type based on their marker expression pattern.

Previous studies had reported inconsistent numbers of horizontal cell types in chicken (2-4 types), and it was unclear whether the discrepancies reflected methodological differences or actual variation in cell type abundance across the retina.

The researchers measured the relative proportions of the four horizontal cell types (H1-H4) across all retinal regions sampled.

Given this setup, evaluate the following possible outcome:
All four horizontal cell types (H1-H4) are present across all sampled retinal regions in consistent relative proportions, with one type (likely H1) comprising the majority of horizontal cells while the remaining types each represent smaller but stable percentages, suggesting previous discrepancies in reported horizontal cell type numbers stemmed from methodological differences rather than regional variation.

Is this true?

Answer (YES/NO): NO